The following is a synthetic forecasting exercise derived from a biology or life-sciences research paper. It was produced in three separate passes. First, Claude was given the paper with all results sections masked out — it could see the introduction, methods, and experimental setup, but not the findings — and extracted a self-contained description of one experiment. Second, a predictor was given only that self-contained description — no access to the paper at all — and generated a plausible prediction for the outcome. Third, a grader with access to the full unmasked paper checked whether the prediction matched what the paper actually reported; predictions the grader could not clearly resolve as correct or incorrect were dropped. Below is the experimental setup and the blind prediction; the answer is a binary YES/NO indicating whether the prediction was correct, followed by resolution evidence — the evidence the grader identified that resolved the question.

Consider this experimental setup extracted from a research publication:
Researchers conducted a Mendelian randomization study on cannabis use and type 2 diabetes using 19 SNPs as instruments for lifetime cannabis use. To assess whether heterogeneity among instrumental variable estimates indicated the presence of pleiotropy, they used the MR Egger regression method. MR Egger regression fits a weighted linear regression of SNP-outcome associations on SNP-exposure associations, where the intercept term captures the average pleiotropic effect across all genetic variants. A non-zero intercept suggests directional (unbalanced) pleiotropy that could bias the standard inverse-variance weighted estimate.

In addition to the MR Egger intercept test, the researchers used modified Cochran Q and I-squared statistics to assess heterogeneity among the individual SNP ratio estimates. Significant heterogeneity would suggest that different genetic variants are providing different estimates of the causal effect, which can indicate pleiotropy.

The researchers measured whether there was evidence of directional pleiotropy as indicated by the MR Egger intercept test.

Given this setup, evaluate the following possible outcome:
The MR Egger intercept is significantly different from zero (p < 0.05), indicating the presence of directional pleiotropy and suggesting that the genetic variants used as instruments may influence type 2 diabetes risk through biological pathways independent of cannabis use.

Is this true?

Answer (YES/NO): NO